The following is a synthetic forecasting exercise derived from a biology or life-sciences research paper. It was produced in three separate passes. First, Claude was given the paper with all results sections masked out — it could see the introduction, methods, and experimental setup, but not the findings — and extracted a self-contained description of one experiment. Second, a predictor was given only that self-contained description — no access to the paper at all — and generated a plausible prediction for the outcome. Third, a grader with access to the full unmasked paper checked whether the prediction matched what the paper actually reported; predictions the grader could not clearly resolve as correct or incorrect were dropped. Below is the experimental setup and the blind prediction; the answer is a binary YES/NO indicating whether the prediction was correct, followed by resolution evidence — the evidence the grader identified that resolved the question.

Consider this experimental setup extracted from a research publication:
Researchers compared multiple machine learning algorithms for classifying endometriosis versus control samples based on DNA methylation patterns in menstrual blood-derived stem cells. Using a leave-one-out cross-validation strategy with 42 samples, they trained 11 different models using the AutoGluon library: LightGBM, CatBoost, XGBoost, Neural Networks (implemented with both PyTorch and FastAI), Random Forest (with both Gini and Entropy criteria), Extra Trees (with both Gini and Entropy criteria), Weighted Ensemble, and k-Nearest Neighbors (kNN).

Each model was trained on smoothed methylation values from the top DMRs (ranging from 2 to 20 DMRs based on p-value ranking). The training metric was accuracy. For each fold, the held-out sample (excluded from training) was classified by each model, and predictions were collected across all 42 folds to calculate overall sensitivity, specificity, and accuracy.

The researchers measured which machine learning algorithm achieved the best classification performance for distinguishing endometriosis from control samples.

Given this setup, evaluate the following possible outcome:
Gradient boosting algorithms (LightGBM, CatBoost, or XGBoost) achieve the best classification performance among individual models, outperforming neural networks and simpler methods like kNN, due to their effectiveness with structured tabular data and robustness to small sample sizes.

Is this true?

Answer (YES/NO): NO